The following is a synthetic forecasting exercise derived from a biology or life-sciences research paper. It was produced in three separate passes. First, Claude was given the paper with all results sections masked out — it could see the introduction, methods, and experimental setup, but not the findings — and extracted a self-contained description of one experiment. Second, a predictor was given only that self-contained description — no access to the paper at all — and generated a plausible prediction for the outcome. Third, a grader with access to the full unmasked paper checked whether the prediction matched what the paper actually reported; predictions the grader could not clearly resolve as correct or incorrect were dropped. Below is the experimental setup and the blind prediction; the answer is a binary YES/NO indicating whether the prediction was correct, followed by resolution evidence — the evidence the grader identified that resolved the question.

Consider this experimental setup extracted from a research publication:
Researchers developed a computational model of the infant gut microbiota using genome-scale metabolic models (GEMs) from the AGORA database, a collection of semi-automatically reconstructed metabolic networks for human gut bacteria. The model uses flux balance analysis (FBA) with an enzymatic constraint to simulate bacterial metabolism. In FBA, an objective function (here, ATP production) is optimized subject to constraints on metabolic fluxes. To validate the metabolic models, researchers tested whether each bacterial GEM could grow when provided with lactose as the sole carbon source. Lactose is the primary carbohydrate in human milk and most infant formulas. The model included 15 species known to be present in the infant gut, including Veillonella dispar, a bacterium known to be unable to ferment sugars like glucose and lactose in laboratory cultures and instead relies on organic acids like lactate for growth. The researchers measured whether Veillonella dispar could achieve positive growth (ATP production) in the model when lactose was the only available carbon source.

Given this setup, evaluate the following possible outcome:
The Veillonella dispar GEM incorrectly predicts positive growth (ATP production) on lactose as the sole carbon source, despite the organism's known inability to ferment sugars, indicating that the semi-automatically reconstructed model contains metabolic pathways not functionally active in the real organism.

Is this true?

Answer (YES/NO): NO